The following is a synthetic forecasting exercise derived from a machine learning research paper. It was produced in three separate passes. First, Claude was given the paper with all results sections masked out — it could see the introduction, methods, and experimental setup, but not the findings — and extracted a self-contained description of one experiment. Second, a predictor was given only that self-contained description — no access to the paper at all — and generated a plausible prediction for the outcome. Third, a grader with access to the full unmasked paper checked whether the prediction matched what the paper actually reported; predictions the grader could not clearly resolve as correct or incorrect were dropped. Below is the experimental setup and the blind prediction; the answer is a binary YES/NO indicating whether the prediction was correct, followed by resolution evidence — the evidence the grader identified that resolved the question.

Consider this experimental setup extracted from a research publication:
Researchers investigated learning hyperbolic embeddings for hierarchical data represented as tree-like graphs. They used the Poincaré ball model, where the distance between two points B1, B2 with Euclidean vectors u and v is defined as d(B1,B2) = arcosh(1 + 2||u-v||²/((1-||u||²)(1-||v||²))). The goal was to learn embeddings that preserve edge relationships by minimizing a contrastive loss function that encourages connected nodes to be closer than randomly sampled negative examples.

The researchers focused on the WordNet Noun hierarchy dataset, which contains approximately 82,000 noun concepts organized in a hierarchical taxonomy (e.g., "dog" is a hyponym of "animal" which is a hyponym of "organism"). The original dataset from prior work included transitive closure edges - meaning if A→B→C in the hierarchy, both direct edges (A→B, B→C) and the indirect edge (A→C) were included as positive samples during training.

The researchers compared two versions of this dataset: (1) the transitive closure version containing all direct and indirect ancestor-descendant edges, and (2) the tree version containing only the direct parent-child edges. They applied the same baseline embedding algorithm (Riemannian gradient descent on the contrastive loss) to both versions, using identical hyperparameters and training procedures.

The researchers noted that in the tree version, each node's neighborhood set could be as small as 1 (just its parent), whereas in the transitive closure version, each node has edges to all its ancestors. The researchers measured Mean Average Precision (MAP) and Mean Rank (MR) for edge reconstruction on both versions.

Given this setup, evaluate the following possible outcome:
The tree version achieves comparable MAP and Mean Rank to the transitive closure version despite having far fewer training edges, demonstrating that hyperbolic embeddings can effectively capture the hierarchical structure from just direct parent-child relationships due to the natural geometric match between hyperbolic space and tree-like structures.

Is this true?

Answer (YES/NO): NO